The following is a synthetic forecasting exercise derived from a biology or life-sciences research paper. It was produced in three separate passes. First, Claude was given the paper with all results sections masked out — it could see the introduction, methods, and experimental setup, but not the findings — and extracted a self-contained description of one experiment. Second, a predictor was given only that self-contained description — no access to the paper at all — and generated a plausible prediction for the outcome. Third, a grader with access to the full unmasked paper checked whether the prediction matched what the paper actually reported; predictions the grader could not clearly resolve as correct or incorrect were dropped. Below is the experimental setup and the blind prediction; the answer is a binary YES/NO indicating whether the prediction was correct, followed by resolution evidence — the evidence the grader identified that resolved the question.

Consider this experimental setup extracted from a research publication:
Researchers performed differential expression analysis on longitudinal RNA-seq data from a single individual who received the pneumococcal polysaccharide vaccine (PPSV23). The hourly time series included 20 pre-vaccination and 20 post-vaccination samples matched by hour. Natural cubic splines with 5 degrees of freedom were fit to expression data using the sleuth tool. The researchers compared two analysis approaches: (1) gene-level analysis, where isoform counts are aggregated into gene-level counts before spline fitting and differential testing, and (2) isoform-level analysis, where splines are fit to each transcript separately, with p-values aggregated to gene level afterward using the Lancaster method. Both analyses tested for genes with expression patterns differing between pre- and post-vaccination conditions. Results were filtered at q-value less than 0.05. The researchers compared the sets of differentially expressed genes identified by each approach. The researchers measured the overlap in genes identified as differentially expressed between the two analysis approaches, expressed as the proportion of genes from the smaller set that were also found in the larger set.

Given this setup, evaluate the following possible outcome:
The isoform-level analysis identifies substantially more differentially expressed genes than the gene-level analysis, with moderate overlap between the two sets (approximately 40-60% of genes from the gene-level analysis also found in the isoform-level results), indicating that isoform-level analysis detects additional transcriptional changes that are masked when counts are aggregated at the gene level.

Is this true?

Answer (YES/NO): YES